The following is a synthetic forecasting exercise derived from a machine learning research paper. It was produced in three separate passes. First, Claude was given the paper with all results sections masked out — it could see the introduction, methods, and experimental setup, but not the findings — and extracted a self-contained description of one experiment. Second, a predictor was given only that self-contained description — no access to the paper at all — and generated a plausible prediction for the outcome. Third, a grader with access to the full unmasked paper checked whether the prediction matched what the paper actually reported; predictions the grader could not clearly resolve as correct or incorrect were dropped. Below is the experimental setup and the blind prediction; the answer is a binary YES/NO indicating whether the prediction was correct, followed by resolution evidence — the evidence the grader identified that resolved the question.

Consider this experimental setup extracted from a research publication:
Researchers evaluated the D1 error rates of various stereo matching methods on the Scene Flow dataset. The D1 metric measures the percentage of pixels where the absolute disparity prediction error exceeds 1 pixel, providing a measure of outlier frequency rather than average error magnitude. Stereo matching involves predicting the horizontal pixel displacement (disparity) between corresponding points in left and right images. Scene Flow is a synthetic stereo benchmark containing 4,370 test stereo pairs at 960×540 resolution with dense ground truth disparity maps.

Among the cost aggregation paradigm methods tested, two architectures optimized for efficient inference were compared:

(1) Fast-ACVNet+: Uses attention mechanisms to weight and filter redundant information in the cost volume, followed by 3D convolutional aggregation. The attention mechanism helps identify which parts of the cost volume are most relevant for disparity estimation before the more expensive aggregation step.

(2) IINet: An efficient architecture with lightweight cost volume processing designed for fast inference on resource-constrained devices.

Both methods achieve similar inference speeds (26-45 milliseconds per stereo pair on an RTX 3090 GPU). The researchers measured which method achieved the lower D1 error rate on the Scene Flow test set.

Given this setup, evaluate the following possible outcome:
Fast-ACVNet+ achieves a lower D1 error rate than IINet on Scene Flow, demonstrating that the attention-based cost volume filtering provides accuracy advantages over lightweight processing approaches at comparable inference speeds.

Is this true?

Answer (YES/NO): YES